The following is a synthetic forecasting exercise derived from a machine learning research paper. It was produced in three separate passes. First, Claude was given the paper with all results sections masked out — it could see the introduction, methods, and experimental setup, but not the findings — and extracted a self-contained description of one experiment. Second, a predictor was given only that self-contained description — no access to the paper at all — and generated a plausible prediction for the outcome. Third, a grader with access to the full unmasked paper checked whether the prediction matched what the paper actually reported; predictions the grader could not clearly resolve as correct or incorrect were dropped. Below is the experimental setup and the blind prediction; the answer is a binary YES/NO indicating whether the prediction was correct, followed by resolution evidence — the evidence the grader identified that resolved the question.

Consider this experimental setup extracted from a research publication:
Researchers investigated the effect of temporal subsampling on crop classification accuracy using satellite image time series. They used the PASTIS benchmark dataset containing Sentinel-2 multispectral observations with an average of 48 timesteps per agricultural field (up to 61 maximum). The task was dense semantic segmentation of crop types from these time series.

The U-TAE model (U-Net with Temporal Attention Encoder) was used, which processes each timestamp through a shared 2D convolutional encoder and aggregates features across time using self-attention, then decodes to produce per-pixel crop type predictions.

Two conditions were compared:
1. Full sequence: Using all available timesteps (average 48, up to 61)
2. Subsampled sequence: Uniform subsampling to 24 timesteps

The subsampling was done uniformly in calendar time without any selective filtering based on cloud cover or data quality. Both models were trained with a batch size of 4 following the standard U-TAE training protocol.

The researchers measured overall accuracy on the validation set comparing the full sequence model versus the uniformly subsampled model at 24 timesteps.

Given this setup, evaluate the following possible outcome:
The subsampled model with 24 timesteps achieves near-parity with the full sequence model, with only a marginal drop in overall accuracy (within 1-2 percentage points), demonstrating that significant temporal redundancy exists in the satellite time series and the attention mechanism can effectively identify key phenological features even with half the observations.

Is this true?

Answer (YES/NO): YES